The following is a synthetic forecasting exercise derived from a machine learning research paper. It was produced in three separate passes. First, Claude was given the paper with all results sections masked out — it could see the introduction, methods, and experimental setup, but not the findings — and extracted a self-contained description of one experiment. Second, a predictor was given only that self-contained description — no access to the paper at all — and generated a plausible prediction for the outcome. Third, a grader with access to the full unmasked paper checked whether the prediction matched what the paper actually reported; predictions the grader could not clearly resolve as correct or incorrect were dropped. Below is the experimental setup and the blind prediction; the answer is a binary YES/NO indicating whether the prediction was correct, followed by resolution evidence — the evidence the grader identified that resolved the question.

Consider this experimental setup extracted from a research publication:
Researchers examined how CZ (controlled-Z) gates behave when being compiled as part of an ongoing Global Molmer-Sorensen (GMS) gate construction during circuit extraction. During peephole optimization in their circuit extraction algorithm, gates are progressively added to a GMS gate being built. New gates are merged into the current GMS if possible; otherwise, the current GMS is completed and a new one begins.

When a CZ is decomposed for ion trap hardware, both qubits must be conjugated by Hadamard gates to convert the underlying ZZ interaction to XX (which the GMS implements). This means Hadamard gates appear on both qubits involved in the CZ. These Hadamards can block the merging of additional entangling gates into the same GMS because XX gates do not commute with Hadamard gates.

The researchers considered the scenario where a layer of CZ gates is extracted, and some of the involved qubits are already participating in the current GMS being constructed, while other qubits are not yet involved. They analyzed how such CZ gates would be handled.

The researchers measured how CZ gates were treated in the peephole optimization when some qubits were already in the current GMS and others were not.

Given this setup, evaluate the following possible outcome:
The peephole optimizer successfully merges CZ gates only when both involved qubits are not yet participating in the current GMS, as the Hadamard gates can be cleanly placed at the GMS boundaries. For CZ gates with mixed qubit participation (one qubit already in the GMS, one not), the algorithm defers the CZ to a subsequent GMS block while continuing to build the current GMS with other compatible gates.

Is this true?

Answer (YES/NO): NO